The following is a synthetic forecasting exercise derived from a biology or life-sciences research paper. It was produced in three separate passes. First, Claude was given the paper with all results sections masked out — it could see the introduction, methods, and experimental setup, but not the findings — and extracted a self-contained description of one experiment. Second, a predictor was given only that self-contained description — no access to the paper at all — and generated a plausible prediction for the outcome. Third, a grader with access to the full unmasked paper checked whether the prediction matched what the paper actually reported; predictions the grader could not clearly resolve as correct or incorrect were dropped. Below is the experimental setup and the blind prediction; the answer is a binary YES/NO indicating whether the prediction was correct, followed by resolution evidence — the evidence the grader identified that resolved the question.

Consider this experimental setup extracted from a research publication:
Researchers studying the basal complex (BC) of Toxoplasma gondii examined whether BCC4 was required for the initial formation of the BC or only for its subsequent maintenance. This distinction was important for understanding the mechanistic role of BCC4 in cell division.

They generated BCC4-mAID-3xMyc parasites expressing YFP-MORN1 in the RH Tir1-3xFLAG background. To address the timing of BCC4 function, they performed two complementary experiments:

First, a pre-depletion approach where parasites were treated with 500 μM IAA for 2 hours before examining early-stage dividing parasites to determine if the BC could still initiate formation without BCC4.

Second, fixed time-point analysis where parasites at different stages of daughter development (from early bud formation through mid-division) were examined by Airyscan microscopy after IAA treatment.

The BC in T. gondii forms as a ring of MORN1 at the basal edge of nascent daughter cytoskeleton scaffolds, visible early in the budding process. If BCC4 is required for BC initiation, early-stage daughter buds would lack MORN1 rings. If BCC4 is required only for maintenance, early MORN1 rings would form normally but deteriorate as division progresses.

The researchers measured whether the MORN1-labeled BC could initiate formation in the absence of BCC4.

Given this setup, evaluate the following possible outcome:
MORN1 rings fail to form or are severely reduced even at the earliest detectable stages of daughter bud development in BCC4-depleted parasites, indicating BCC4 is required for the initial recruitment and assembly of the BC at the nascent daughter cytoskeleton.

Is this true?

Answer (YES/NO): NO